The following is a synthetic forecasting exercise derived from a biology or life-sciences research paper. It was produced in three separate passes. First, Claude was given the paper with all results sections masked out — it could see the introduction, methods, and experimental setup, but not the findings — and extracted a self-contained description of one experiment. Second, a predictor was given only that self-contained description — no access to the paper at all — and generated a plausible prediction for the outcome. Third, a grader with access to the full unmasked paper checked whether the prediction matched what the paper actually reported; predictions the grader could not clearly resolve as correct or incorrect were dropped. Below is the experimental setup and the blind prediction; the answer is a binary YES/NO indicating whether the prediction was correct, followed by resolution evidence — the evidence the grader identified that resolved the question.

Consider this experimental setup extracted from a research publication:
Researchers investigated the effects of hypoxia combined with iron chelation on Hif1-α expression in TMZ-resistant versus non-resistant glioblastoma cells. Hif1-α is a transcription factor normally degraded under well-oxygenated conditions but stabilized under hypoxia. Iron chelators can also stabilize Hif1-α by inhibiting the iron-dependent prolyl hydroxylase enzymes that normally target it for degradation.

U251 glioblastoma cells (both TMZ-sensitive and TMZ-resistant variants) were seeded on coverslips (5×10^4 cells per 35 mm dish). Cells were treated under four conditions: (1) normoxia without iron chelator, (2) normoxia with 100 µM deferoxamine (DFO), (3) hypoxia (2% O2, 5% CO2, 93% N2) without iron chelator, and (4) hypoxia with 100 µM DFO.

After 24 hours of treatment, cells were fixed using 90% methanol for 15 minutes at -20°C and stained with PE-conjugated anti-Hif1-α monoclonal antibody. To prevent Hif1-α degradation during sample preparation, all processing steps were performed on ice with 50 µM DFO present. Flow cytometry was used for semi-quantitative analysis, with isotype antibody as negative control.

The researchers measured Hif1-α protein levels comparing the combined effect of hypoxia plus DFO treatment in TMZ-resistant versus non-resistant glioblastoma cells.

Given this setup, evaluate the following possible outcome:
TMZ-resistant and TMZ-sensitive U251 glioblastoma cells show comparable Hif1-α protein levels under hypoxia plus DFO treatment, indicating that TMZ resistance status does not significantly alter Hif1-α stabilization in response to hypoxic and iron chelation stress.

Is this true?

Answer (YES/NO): NO